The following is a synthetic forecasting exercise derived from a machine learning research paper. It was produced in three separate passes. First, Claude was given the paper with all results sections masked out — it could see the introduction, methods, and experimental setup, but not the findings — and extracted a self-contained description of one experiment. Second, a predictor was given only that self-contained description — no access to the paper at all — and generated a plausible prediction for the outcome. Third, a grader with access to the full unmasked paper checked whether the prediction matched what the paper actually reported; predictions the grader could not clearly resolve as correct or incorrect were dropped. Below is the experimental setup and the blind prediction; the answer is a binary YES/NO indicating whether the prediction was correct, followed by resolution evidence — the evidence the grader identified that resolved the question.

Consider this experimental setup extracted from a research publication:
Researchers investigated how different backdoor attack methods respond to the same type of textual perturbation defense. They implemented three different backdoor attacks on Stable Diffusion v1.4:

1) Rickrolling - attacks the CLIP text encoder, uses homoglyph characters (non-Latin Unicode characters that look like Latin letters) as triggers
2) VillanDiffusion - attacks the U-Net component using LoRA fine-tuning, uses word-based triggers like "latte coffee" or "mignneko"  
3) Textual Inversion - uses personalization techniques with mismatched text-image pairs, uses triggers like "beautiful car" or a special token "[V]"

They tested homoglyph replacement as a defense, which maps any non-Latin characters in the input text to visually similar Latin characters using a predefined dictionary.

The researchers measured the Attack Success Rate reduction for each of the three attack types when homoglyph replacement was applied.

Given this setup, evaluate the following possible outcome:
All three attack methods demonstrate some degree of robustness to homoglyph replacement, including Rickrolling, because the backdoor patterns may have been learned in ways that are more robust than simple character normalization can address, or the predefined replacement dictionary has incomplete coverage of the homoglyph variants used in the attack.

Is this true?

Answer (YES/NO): NO